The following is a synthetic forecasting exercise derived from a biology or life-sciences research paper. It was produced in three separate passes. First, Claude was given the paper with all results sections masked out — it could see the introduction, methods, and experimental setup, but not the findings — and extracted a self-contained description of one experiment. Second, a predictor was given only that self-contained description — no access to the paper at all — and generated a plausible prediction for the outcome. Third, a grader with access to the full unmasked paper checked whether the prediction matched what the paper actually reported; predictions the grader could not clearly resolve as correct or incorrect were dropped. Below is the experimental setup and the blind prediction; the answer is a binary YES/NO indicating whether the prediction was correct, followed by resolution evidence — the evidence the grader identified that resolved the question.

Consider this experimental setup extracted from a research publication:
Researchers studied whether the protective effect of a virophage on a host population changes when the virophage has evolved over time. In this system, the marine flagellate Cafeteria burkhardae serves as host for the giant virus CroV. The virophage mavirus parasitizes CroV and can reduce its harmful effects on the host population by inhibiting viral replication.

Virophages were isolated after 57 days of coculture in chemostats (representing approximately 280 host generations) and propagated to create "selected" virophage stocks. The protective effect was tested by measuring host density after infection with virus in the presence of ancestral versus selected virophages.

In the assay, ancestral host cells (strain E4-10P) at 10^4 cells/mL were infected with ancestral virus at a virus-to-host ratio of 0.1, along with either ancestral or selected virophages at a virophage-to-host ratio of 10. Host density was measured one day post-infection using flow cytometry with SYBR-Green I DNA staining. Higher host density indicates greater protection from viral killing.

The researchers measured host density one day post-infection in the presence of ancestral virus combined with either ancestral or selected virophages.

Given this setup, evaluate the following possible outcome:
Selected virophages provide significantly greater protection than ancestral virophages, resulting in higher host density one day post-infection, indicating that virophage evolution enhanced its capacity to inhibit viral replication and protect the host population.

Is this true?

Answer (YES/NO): NO